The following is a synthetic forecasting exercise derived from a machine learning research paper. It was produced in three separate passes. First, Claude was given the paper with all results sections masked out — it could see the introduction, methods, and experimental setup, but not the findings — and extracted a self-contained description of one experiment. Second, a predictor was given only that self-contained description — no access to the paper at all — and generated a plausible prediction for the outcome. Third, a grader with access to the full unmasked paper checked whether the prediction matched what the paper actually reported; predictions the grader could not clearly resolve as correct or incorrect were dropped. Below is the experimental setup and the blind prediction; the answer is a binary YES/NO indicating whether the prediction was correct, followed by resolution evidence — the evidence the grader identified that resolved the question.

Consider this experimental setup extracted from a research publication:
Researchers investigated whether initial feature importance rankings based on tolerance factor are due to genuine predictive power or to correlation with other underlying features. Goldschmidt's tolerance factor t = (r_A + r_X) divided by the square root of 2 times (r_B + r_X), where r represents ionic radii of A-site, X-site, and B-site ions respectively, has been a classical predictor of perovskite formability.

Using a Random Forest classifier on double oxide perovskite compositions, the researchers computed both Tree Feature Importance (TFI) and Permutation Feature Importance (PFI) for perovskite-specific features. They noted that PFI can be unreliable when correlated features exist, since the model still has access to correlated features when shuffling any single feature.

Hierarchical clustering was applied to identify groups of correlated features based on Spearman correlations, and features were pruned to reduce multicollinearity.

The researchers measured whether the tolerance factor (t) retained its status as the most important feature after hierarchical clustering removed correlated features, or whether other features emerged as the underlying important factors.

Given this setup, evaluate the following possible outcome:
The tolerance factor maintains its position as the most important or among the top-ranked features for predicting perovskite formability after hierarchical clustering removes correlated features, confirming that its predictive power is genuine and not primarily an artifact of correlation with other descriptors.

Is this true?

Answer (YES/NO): NO